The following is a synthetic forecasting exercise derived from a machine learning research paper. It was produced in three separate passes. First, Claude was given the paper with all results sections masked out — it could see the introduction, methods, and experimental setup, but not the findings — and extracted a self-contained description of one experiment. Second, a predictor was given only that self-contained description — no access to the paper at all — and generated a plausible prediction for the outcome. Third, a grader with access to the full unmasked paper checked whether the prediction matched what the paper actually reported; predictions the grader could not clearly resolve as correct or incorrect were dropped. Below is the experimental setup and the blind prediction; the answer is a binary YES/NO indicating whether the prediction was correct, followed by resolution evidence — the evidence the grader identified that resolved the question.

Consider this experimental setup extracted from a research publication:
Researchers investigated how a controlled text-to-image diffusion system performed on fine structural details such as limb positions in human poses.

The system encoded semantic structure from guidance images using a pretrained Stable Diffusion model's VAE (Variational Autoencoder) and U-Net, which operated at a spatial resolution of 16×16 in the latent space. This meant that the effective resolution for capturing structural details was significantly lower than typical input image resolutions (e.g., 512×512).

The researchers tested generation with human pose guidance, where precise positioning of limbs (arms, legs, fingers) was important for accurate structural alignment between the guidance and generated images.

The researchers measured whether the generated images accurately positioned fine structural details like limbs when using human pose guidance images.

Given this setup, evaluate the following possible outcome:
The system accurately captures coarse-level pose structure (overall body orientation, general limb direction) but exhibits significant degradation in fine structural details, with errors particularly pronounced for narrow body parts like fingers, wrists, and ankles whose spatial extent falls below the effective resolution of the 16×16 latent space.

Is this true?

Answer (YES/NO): NO